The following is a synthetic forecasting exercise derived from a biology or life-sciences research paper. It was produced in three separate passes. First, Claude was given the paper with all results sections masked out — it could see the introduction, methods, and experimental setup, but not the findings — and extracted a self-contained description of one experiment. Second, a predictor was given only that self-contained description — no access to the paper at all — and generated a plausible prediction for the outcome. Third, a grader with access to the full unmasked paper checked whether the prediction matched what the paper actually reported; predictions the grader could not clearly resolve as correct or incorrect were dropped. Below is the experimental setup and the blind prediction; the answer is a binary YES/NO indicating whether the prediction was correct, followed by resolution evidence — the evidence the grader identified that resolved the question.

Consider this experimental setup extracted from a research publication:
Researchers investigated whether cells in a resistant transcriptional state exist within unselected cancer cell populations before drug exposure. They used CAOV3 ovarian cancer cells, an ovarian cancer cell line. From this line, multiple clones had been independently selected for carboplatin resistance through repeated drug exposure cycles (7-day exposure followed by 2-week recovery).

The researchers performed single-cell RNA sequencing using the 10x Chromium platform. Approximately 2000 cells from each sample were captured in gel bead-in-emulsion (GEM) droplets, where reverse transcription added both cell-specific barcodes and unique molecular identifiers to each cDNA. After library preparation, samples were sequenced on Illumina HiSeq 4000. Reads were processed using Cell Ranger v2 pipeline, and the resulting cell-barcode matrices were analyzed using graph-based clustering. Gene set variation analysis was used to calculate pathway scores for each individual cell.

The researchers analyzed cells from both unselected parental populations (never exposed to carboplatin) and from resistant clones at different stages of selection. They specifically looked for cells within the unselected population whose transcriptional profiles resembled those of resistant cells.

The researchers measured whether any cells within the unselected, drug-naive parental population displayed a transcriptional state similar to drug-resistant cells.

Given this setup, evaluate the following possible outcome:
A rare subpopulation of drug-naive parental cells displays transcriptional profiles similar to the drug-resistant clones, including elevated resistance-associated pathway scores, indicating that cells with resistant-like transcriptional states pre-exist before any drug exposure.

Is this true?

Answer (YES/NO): YES